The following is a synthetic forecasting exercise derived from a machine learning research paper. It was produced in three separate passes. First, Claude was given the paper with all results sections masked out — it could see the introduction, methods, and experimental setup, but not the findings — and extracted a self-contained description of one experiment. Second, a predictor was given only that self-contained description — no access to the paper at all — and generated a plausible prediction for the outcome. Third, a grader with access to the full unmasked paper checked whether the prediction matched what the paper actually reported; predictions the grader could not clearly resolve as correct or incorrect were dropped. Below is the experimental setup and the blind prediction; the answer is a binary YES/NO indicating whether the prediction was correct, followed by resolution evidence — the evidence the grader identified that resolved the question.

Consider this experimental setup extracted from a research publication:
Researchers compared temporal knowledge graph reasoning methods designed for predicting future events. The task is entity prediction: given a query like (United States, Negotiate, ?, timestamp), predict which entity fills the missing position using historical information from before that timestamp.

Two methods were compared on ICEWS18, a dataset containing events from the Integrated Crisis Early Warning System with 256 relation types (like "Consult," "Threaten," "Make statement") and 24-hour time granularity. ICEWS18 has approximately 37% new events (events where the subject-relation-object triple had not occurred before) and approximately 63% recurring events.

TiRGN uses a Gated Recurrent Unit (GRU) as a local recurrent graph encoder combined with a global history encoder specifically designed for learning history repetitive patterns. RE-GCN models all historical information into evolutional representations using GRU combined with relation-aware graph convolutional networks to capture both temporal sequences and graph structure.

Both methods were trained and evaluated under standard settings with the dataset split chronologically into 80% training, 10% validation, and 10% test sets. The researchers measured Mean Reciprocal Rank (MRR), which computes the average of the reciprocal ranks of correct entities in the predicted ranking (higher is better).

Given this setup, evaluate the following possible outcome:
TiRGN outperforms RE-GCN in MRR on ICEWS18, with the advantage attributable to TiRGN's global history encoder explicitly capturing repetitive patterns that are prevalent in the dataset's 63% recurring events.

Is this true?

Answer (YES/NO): NO